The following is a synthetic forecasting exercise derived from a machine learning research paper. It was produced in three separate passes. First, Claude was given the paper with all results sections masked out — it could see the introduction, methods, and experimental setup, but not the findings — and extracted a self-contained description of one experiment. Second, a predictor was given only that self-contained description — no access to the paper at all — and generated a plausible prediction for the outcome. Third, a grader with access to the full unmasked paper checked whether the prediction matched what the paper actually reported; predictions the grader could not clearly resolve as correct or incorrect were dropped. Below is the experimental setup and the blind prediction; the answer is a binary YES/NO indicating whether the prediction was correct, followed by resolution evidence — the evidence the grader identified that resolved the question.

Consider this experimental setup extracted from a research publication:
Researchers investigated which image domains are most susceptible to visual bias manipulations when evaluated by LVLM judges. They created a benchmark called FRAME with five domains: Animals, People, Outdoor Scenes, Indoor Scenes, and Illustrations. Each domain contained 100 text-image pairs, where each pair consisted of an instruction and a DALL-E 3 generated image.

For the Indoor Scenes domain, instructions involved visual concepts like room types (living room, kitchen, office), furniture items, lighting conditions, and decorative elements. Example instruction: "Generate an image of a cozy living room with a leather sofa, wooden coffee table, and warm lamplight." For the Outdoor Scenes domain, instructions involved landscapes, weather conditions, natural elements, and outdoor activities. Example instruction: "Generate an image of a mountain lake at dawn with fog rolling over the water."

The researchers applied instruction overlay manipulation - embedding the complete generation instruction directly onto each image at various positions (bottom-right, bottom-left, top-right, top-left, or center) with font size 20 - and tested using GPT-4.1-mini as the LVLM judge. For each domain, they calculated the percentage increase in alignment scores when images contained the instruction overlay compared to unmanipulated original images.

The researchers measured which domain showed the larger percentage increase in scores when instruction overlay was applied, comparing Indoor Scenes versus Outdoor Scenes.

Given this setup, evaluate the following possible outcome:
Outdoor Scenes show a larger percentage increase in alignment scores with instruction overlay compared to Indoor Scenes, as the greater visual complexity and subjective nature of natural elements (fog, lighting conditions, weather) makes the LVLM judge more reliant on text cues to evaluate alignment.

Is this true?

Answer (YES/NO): NO